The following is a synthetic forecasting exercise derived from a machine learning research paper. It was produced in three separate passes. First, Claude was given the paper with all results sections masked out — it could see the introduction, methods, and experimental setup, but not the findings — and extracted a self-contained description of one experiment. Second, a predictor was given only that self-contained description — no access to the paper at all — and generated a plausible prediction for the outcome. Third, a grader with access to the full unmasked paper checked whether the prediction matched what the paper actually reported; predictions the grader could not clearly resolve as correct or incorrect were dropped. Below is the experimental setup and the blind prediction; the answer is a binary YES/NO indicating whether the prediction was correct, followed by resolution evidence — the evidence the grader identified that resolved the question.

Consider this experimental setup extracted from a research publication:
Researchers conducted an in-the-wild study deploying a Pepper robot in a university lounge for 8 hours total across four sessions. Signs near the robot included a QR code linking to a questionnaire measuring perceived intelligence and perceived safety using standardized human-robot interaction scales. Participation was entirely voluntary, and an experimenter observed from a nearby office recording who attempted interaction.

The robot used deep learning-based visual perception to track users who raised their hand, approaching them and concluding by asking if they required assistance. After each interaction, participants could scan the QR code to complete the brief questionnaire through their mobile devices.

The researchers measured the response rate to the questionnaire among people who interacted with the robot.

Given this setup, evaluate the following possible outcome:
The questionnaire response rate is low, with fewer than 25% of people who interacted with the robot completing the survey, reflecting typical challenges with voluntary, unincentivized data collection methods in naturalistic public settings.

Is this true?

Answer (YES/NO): NO